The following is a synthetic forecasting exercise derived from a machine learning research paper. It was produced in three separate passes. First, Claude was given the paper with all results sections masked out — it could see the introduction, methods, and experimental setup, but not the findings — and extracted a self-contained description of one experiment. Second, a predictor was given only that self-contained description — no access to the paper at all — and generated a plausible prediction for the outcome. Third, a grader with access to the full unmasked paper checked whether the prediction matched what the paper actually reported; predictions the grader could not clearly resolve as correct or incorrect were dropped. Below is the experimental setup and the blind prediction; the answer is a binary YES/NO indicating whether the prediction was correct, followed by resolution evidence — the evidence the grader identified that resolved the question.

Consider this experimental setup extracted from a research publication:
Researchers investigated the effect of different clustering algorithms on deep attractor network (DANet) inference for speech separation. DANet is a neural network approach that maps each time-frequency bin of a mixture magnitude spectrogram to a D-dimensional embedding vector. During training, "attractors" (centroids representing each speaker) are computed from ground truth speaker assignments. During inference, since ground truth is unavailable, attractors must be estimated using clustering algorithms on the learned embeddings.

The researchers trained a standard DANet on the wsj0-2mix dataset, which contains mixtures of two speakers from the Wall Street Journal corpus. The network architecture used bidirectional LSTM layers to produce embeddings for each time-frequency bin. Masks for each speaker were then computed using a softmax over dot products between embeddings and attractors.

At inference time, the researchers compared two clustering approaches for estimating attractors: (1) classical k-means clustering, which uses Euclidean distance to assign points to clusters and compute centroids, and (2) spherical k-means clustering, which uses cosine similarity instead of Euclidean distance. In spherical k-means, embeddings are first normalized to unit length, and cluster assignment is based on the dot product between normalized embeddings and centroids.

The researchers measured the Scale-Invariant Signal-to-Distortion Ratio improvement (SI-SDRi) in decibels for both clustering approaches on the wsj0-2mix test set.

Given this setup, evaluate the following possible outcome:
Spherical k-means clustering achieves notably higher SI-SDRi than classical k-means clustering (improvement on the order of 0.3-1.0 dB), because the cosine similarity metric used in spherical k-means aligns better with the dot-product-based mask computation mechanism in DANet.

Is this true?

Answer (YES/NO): YES